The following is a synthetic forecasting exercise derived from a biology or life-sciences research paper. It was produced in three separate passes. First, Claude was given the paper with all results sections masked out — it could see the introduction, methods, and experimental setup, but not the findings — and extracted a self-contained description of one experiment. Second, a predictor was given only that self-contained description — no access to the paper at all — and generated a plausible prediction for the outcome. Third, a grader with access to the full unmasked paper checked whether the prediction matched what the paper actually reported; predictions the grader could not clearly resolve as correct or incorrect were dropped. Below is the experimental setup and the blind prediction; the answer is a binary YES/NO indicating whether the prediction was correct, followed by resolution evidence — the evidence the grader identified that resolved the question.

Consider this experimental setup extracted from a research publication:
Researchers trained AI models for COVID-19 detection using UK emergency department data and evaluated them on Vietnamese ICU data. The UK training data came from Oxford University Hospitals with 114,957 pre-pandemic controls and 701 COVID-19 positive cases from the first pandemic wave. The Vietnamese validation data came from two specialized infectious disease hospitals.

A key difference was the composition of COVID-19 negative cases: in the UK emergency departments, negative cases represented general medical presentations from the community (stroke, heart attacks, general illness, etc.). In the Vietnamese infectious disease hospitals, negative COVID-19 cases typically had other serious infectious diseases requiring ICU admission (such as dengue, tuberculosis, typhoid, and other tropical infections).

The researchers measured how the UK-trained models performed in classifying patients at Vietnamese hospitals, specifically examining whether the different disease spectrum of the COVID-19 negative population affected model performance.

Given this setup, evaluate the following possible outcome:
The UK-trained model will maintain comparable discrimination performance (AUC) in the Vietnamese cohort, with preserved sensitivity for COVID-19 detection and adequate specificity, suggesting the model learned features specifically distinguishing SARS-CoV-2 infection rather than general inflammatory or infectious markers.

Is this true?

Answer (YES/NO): NO